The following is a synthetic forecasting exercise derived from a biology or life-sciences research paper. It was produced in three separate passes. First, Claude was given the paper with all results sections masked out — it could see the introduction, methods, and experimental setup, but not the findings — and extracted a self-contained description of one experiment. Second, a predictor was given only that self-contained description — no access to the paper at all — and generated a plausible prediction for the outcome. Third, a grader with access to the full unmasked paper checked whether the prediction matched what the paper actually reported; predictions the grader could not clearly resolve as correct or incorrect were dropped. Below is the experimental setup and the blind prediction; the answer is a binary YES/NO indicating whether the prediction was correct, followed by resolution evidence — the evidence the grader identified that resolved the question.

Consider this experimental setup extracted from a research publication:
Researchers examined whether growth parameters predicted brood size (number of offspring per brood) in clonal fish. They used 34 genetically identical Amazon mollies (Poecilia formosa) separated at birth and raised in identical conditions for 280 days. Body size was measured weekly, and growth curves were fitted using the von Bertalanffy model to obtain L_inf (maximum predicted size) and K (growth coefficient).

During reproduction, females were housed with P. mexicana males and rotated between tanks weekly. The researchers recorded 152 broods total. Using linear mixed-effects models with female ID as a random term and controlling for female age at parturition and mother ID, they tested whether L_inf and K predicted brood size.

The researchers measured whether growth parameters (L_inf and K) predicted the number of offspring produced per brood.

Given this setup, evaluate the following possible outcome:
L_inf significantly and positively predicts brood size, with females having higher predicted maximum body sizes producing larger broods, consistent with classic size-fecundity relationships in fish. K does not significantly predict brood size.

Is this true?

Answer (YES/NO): NO